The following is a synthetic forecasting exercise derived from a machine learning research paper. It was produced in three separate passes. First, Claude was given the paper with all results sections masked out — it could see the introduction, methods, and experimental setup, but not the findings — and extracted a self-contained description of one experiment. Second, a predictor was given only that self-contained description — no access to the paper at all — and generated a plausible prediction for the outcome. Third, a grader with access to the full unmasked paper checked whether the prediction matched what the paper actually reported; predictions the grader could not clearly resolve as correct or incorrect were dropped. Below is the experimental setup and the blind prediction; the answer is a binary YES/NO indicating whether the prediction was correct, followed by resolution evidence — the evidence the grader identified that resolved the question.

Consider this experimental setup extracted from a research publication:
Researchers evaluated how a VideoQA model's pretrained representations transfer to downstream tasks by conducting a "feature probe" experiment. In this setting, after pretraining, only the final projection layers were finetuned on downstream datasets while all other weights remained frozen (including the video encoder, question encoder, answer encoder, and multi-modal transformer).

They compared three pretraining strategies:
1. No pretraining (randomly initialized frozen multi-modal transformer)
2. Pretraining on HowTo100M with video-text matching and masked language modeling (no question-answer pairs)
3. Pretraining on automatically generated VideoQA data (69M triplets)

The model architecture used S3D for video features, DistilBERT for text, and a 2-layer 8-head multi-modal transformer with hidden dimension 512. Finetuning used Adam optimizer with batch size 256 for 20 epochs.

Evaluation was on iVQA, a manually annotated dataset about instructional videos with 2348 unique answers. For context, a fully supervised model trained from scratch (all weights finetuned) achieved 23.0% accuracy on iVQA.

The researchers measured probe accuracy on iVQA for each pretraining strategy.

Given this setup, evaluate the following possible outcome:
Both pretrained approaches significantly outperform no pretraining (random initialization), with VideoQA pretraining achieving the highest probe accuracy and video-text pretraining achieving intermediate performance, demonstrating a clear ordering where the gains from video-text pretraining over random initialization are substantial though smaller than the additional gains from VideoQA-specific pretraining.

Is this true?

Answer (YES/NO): YES